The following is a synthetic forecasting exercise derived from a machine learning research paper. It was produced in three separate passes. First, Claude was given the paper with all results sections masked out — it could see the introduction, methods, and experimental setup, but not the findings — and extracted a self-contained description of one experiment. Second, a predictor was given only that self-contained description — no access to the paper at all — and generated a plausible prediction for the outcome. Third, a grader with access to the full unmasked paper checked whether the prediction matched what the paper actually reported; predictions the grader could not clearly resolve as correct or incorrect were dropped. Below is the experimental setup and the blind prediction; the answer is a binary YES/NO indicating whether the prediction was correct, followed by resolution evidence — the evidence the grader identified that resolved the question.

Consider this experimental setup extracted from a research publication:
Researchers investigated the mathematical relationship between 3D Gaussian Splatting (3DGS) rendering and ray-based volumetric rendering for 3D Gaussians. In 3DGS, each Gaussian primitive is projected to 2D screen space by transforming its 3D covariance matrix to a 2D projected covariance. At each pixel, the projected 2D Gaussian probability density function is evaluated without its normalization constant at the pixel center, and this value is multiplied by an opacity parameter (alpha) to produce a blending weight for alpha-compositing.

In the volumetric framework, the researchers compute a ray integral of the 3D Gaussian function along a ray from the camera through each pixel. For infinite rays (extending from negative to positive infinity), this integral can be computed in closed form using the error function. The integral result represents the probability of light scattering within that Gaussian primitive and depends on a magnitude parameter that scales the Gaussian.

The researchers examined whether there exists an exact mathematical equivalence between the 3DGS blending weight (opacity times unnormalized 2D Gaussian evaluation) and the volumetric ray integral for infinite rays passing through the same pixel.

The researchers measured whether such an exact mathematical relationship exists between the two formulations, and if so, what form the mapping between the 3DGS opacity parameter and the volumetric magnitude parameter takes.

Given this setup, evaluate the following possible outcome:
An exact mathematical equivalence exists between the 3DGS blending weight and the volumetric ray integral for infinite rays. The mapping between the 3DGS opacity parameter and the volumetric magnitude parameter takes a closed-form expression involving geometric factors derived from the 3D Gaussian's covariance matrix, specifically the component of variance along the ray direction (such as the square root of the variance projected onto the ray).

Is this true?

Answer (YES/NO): NO